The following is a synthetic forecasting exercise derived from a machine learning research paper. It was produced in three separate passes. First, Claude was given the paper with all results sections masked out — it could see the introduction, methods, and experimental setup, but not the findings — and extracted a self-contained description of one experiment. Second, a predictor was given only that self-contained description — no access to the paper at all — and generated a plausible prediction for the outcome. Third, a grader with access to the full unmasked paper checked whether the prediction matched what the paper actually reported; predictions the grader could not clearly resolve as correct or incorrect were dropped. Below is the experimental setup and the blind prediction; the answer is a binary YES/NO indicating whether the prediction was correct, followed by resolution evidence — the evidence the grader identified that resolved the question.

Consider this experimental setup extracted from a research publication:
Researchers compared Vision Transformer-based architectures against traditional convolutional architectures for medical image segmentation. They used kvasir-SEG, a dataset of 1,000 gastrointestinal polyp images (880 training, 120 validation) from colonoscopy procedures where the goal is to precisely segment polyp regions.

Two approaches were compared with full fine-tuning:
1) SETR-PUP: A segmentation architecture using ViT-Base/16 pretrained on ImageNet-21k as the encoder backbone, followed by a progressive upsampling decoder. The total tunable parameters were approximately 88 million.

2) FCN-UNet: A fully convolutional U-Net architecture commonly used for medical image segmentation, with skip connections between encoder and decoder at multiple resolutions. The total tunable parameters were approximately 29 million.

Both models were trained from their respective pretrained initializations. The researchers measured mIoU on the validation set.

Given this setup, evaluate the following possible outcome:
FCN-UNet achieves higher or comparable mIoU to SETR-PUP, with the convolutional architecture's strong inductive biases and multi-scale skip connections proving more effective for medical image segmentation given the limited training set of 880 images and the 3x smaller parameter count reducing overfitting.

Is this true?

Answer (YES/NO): YES